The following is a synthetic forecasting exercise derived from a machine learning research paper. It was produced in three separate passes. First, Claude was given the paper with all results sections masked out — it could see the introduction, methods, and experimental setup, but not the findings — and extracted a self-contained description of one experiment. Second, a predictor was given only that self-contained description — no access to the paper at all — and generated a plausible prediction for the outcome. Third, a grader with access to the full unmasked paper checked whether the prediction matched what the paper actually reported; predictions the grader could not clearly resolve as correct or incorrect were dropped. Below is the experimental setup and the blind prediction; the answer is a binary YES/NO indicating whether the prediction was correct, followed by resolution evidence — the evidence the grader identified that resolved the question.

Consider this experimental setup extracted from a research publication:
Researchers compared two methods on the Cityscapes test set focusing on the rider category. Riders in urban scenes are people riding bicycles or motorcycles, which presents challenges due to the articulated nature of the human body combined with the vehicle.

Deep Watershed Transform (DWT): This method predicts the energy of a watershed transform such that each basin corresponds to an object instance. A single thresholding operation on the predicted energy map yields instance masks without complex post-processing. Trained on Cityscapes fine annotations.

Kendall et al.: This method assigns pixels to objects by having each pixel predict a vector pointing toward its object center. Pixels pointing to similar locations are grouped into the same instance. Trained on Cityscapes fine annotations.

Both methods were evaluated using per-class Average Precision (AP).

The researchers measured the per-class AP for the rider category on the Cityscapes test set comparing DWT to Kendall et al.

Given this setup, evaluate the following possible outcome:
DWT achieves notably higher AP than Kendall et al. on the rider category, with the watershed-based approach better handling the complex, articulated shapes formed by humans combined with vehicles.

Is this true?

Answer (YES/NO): NO